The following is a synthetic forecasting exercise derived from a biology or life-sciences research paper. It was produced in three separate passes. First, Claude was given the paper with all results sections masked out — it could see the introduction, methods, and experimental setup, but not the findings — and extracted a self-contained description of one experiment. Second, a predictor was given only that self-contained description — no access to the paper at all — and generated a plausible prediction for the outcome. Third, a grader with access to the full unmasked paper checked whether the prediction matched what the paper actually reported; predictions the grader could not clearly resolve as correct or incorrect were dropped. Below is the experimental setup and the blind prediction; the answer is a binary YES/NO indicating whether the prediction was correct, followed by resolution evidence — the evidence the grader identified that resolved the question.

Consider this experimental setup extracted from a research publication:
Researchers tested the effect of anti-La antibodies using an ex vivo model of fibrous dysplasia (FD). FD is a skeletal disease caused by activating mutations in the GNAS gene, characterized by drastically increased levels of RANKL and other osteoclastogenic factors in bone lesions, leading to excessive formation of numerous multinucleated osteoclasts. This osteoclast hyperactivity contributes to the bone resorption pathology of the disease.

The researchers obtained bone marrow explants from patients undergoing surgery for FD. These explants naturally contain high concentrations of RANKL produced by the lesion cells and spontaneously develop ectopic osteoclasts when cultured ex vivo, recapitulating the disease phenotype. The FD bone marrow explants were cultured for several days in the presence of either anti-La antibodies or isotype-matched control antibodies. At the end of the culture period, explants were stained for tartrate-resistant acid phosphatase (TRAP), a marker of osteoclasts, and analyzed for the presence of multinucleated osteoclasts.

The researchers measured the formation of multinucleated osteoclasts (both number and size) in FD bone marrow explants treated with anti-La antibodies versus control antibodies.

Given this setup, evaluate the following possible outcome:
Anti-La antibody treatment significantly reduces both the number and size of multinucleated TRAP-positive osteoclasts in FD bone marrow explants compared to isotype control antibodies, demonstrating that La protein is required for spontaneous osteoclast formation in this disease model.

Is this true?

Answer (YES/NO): YES